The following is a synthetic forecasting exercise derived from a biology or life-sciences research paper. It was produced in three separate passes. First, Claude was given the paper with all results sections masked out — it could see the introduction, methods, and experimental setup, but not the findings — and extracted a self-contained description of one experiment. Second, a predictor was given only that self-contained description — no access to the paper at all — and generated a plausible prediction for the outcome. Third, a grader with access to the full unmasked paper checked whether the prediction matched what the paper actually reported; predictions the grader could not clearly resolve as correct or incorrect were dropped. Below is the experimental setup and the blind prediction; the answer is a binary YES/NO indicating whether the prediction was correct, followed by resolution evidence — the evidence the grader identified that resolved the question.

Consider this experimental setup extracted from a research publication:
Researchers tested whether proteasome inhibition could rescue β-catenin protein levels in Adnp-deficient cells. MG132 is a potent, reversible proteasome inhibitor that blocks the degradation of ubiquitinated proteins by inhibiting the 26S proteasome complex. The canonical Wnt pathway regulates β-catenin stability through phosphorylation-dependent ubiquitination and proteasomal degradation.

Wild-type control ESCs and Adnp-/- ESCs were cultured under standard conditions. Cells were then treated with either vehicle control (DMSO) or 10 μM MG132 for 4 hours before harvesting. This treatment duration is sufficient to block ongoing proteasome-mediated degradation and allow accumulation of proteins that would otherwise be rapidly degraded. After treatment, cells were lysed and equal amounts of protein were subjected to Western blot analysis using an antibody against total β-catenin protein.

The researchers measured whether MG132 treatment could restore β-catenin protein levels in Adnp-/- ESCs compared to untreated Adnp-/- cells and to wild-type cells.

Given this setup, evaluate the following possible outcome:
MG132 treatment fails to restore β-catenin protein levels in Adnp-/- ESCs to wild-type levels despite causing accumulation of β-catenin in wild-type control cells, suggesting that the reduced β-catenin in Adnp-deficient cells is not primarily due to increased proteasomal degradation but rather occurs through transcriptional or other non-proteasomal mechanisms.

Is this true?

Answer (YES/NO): NO